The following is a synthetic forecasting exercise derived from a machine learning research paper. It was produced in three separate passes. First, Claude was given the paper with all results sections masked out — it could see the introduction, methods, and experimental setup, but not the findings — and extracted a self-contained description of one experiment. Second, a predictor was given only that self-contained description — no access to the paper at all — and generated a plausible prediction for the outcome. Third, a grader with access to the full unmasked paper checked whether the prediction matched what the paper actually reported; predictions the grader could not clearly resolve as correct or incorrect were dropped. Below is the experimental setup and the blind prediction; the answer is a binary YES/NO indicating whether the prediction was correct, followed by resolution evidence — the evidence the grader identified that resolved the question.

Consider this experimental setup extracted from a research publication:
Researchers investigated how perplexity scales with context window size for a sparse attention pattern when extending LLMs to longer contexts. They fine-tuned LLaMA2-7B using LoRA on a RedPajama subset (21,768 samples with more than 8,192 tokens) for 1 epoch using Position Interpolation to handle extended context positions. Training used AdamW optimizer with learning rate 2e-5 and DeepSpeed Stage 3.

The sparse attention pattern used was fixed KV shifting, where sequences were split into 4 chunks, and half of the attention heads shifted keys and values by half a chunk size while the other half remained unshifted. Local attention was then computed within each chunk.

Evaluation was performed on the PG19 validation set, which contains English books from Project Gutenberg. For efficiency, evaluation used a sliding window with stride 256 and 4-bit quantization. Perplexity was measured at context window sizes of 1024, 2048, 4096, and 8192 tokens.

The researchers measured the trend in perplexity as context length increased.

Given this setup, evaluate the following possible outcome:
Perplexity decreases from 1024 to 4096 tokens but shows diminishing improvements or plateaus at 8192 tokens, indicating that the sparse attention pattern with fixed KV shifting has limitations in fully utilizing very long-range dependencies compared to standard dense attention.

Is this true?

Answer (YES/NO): NO